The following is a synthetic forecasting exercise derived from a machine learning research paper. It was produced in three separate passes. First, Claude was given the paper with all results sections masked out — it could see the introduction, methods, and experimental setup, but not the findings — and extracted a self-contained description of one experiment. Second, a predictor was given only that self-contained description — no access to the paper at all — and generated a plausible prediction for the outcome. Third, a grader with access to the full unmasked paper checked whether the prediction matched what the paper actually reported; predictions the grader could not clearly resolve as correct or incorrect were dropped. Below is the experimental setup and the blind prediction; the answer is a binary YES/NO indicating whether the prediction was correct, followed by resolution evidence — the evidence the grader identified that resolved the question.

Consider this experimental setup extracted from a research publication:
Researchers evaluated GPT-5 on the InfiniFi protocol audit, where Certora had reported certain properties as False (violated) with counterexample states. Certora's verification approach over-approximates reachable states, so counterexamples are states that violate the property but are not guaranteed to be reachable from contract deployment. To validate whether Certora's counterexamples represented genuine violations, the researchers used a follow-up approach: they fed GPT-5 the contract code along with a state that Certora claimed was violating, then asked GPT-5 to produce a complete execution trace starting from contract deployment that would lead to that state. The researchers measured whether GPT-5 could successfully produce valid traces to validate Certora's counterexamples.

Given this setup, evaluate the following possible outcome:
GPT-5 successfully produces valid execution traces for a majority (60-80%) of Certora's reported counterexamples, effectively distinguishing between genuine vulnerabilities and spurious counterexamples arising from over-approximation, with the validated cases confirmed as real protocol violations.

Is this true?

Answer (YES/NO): NO